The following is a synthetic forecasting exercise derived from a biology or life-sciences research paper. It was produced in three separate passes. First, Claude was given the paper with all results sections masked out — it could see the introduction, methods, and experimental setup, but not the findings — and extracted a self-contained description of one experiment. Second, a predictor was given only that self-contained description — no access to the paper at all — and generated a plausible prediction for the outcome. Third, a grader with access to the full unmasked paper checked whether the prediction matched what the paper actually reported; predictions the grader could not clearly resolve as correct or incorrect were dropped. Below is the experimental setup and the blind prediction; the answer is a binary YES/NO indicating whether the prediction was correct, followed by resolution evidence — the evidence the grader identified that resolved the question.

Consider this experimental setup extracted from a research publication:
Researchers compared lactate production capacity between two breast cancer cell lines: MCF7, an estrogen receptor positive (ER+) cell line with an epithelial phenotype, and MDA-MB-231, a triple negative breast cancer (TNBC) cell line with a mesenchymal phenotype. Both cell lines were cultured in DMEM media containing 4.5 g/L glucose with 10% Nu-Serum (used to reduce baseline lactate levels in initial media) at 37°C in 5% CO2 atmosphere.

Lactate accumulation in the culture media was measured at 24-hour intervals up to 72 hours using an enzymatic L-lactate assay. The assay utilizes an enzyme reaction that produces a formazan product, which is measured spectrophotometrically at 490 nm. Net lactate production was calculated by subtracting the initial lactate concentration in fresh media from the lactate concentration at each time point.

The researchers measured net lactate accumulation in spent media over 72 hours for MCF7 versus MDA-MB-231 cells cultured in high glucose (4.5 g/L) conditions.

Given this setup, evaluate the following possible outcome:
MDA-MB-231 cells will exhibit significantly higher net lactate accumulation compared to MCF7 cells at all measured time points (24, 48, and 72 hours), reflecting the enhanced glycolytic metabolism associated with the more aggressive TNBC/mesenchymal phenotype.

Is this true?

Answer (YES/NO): YES